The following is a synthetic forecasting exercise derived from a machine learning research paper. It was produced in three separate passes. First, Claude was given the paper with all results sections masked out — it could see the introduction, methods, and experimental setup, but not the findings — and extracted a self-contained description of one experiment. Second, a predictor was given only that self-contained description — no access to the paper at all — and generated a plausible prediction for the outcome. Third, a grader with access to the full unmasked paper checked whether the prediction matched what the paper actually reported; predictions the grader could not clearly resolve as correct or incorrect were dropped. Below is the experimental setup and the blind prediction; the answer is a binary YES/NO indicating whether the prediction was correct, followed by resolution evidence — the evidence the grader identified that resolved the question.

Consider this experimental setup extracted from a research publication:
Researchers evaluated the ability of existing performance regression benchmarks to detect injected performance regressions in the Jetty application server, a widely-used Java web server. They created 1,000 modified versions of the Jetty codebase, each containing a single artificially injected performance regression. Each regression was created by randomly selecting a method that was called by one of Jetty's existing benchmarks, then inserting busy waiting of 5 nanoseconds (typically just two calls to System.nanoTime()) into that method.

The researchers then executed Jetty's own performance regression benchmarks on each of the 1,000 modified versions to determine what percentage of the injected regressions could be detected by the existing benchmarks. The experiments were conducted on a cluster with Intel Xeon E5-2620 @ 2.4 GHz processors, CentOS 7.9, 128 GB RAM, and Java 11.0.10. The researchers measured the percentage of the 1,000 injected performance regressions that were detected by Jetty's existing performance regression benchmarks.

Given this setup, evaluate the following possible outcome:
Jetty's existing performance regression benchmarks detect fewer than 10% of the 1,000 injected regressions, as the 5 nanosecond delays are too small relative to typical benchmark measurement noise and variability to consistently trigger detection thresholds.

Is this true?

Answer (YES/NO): YES